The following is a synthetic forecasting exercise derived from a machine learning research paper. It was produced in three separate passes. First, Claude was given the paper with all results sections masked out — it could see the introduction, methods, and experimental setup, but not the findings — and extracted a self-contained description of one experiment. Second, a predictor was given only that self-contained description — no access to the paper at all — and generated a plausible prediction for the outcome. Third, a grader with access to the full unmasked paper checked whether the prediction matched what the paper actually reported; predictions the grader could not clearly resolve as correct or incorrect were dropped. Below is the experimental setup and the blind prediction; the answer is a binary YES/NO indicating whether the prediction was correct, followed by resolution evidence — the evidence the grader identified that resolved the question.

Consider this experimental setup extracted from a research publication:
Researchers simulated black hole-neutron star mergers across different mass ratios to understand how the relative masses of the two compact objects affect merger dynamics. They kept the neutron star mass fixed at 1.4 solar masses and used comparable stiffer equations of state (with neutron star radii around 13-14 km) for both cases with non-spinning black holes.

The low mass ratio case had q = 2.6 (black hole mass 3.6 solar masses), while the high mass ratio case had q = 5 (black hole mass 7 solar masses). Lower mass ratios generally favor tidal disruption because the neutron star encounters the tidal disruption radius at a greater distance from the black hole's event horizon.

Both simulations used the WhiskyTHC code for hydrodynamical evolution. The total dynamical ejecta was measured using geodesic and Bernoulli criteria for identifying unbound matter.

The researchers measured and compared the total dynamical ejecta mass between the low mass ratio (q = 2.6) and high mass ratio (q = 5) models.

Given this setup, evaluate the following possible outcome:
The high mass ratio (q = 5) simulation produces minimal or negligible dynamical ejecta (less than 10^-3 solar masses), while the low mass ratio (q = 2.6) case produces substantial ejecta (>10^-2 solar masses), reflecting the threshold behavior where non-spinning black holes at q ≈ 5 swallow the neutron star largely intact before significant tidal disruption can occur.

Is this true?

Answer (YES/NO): NO